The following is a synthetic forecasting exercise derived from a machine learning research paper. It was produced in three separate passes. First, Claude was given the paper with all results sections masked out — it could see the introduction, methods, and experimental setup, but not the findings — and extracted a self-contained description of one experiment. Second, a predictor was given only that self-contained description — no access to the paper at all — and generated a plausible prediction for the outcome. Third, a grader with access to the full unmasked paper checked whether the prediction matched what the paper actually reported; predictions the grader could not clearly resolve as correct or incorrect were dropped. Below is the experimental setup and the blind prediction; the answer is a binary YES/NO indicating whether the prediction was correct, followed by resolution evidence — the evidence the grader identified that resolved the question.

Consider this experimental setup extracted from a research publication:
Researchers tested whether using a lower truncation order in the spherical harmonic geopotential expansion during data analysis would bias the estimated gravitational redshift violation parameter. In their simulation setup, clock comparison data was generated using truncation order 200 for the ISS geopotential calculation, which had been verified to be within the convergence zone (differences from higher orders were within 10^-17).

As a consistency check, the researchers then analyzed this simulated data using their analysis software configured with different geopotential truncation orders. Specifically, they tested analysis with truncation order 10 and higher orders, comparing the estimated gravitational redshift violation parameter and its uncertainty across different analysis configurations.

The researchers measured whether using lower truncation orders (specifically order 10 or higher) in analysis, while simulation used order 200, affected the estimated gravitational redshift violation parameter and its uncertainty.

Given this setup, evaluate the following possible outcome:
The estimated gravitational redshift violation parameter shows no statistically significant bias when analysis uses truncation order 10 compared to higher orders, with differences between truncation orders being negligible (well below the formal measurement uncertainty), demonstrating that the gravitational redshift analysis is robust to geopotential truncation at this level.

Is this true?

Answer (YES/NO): YES